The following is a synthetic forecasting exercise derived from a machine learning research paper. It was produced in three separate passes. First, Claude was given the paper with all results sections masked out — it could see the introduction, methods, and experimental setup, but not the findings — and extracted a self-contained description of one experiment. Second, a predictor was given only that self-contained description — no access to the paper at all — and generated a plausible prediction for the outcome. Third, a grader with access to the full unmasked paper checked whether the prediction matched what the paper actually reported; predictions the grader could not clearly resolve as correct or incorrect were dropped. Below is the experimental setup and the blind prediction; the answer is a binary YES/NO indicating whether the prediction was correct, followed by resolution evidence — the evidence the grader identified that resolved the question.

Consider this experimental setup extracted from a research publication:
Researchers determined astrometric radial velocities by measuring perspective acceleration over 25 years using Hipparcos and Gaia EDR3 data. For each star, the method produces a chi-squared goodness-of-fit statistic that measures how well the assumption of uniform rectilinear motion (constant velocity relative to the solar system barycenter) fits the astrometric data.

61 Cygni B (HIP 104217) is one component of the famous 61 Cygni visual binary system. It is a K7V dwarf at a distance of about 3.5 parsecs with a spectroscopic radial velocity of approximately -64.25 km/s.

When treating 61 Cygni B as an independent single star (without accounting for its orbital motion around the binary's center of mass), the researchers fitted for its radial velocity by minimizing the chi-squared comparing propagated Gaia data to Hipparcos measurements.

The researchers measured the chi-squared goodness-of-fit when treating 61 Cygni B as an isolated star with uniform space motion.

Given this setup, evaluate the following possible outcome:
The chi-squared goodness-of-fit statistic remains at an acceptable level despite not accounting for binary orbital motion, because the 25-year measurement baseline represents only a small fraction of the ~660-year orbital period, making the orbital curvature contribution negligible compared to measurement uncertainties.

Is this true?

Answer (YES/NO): NO